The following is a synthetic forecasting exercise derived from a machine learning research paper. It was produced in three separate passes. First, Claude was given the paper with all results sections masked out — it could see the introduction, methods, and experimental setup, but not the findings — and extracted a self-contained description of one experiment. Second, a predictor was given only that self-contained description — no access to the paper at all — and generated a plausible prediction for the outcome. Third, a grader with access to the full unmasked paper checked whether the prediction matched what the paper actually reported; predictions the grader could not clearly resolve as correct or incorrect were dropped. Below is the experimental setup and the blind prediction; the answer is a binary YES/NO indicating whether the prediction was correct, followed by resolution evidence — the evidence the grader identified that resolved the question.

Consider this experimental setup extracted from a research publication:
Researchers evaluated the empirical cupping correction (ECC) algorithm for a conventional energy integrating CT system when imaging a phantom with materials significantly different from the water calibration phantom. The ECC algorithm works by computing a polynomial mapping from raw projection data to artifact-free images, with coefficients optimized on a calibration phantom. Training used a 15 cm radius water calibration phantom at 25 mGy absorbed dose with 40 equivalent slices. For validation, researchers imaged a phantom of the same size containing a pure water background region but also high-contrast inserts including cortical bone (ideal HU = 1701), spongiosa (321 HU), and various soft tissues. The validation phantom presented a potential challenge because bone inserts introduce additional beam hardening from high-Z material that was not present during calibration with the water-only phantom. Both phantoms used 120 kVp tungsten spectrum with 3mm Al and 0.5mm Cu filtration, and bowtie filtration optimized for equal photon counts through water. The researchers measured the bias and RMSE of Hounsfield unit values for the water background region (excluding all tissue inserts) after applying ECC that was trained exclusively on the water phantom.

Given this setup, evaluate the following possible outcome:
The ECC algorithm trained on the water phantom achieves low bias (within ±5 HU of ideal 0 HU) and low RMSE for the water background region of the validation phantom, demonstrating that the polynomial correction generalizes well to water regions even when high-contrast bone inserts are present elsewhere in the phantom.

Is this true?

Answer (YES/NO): YES